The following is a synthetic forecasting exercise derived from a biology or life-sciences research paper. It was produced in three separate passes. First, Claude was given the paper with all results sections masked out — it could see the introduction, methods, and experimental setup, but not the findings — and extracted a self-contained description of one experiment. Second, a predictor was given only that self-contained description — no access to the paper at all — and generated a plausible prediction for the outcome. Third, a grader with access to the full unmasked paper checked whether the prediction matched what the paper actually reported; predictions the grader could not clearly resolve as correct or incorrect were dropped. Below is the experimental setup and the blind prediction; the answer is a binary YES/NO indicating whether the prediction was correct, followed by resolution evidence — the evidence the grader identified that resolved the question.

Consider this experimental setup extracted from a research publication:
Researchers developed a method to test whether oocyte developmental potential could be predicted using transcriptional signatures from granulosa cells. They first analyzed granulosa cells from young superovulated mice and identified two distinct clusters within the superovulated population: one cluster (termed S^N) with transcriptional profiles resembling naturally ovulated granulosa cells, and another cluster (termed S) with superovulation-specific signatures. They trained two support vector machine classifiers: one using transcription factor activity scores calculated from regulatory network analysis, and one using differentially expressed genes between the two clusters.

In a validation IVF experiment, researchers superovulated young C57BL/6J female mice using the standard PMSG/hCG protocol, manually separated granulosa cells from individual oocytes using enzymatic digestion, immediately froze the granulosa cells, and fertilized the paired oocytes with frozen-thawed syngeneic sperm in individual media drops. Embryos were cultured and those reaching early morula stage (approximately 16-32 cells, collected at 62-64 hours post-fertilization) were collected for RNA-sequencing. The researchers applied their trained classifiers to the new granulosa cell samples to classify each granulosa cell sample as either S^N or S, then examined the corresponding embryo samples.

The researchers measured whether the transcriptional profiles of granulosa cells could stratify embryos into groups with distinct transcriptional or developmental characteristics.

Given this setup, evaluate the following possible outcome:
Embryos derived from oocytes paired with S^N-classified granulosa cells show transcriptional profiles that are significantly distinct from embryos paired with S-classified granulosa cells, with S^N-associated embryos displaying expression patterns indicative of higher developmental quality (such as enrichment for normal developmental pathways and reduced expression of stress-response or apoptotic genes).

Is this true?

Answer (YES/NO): NO